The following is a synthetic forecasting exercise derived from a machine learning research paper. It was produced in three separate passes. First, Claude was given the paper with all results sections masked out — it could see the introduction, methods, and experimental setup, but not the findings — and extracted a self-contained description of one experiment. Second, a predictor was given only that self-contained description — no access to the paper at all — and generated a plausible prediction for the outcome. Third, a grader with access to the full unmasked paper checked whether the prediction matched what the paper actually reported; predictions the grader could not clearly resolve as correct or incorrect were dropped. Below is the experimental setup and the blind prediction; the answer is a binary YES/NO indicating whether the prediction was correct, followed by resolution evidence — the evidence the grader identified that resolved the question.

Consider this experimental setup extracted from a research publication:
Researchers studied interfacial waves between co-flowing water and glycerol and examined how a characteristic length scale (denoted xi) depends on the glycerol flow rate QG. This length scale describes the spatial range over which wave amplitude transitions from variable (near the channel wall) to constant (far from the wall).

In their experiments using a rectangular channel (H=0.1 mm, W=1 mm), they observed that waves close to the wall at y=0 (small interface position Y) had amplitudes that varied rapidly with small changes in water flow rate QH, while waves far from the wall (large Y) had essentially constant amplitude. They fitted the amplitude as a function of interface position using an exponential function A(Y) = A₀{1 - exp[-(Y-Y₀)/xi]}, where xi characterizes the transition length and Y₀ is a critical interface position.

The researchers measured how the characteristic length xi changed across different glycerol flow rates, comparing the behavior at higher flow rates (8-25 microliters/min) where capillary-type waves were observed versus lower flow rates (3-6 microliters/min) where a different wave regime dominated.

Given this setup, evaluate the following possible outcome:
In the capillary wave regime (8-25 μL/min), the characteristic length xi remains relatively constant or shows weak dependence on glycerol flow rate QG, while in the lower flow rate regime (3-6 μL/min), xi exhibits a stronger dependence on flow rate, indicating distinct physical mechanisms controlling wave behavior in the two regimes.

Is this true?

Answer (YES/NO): YES